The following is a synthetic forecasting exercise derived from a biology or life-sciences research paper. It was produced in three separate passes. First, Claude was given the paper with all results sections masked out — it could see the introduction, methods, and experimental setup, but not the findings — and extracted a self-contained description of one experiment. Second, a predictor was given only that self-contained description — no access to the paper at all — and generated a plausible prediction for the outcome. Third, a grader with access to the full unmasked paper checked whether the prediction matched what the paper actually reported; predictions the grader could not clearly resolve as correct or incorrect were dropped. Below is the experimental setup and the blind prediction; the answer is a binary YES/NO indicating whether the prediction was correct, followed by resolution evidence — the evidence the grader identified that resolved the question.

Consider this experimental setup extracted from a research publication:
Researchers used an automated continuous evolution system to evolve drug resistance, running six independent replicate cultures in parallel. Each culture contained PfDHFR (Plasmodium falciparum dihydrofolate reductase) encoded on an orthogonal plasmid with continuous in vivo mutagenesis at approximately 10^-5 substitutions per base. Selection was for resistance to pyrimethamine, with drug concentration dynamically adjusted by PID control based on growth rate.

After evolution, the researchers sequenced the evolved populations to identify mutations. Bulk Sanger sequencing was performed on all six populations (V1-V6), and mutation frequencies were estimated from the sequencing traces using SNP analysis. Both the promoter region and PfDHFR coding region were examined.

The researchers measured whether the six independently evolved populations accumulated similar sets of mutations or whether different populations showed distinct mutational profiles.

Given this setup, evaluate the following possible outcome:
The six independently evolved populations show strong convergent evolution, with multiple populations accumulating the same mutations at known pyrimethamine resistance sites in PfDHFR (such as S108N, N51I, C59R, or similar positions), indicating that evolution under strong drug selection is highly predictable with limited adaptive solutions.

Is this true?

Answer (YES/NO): YES